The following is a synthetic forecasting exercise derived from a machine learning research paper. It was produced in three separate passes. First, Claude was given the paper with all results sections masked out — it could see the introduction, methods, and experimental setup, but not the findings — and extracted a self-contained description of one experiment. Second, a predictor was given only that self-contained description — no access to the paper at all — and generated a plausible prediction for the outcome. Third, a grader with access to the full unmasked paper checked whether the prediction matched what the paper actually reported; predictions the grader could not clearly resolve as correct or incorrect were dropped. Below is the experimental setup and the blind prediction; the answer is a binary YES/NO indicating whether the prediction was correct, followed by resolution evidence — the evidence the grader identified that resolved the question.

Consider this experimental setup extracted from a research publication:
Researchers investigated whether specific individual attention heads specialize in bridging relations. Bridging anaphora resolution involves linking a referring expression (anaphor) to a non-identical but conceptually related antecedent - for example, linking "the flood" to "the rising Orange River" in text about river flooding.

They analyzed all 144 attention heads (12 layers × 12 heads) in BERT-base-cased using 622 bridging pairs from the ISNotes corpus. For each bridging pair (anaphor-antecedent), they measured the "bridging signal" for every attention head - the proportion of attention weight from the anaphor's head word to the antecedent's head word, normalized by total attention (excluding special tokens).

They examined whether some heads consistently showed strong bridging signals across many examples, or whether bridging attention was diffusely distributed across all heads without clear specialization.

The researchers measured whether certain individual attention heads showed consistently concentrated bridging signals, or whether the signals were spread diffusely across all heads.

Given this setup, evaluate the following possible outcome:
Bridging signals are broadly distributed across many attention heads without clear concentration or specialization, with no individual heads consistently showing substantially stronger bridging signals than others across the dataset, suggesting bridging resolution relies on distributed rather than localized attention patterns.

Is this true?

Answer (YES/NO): NO